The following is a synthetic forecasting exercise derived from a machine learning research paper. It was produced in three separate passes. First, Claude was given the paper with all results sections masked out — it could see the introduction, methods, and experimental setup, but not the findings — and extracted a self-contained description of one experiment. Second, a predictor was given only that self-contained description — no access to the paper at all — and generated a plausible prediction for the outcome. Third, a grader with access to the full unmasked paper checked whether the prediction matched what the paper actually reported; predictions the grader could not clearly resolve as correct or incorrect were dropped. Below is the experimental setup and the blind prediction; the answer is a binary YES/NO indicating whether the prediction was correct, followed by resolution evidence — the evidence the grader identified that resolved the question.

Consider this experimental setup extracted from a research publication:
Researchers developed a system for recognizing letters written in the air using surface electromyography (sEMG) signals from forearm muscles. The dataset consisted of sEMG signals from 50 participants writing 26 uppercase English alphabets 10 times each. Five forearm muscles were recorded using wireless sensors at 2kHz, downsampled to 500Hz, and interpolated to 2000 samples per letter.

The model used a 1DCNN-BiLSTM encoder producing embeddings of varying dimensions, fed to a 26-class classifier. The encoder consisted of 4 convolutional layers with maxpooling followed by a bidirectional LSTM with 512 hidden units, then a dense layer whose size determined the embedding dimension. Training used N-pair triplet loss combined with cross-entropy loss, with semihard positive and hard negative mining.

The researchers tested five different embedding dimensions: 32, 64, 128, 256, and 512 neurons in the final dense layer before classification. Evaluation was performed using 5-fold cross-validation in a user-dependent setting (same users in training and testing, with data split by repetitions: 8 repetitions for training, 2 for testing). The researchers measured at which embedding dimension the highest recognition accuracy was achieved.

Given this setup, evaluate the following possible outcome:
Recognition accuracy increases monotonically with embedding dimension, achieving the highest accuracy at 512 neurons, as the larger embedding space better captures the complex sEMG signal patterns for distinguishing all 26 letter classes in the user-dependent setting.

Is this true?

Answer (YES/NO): NO